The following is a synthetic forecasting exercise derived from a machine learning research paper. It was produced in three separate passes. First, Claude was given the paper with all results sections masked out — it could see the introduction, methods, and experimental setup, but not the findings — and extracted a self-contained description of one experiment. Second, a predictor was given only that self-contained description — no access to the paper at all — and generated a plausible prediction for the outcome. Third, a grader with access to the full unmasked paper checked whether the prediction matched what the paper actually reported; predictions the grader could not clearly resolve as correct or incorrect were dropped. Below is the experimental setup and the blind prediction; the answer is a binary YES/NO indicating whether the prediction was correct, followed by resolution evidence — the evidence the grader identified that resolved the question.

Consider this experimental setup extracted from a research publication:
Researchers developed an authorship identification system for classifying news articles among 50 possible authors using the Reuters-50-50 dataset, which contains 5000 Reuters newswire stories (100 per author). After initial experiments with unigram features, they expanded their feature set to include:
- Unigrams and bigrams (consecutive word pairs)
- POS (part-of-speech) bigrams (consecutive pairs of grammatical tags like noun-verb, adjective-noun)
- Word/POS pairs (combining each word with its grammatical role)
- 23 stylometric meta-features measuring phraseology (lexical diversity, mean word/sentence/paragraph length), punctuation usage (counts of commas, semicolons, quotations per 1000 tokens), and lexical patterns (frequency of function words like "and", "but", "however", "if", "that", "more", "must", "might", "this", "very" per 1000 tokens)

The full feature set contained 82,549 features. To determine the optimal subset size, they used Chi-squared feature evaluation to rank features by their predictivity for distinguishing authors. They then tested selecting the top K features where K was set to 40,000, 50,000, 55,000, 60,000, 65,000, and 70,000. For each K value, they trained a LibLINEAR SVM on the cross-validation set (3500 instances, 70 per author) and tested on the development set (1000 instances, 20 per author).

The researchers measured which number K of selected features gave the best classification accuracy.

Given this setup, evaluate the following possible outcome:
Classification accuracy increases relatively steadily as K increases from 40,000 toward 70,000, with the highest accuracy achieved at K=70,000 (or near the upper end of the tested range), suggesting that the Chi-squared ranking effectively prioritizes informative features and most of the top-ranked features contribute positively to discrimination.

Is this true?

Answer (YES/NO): NO